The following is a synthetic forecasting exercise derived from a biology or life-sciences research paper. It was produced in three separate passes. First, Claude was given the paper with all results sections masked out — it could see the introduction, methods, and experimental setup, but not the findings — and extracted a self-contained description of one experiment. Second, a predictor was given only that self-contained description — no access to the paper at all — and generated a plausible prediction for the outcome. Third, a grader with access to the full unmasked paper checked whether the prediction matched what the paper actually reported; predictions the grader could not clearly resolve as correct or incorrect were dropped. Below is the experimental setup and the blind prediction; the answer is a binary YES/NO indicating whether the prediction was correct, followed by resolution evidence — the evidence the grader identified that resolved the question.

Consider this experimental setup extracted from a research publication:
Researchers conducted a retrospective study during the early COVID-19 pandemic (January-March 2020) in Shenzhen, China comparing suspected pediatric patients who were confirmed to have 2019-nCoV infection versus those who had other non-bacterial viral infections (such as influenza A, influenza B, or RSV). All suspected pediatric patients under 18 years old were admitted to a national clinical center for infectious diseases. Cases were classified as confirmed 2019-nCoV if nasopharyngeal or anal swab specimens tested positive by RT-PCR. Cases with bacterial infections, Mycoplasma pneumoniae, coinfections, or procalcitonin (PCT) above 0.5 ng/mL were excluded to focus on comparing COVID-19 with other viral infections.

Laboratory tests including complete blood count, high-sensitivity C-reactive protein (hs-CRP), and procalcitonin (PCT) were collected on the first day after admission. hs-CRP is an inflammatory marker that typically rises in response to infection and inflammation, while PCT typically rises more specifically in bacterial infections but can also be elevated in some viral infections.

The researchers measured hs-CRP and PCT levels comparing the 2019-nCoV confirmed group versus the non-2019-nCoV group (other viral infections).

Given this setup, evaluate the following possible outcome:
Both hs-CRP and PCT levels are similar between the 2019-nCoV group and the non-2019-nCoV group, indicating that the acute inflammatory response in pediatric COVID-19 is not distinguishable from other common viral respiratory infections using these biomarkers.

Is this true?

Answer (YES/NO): NO